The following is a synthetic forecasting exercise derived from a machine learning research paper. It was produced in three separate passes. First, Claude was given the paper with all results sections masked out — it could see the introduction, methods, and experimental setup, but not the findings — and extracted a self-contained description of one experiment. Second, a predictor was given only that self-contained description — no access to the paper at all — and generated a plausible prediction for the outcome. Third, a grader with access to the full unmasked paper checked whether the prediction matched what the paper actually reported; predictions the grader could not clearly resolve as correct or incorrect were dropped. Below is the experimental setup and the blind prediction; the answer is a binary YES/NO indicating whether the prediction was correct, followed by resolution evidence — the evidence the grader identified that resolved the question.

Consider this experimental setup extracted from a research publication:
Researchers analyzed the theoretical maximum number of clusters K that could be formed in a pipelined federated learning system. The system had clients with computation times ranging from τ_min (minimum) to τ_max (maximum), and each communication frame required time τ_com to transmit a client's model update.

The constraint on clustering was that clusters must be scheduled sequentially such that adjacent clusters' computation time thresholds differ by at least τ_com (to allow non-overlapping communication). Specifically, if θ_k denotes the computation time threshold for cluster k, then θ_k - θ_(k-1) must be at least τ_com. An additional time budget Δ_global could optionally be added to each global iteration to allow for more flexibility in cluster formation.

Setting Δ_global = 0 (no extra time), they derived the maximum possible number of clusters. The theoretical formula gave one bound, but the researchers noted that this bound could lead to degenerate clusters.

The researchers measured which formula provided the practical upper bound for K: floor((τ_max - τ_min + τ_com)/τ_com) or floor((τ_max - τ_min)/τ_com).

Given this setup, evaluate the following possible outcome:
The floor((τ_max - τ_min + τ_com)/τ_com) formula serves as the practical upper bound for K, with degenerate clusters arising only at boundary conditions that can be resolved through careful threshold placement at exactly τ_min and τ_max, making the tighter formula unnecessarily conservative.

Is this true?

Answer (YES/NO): NO